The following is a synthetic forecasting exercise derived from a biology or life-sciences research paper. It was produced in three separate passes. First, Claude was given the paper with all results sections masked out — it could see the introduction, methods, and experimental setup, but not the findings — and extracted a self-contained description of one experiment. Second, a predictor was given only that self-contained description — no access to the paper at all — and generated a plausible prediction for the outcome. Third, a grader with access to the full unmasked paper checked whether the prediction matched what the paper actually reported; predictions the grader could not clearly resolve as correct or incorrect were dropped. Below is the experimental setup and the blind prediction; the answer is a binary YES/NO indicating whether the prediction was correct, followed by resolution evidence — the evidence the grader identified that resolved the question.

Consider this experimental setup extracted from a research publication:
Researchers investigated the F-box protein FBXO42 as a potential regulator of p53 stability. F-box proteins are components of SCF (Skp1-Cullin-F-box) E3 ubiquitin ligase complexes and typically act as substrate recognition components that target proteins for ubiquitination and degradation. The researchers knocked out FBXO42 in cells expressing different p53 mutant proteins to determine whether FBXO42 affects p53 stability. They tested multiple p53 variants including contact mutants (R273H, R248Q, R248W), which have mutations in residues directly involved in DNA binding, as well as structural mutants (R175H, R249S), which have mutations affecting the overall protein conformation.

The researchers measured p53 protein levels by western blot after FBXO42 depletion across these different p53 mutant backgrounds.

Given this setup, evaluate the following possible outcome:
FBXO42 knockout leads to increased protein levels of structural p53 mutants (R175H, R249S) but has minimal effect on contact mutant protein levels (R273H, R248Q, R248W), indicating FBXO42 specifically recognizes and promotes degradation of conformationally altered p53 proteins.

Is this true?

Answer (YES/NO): NO